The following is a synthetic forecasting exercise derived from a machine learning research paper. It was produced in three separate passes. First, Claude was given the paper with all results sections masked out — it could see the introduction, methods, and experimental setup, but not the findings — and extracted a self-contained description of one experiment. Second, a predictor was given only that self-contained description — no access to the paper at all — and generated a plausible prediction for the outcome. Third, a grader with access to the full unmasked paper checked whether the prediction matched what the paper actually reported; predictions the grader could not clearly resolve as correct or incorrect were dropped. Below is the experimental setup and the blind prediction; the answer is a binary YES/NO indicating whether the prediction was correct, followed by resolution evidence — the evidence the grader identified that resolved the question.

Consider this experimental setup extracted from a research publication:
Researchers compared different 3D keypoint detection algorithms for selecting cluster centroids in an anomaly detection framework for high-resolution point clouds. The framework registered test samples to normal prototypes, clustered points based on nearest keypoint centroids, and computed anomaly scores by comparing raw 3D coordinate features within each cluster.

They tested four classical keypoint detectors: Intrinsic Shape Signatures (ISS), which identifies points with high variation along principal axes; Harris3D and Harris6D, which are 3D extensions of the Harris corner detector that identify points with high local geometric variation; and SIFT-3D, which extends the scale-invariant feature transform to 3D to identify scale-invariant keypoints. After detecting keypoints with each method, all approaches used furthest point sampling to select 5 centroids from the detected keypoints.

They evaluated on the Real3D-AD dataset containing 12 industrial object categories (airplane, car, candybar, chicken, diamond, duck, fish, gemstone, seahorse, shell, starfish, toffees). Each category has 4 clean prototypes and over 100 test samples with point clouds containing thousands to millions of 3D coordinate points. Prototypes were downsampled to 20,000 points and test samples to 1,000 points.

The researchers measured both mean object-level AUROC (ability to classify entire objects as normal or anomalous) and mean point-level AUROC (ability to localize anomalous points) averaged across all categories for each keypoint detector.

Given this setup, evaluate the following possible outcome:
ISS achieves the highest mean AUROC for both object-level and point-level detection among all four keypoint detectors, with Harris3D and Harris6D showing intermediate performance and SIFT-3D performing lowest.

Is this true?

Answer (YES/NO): NO